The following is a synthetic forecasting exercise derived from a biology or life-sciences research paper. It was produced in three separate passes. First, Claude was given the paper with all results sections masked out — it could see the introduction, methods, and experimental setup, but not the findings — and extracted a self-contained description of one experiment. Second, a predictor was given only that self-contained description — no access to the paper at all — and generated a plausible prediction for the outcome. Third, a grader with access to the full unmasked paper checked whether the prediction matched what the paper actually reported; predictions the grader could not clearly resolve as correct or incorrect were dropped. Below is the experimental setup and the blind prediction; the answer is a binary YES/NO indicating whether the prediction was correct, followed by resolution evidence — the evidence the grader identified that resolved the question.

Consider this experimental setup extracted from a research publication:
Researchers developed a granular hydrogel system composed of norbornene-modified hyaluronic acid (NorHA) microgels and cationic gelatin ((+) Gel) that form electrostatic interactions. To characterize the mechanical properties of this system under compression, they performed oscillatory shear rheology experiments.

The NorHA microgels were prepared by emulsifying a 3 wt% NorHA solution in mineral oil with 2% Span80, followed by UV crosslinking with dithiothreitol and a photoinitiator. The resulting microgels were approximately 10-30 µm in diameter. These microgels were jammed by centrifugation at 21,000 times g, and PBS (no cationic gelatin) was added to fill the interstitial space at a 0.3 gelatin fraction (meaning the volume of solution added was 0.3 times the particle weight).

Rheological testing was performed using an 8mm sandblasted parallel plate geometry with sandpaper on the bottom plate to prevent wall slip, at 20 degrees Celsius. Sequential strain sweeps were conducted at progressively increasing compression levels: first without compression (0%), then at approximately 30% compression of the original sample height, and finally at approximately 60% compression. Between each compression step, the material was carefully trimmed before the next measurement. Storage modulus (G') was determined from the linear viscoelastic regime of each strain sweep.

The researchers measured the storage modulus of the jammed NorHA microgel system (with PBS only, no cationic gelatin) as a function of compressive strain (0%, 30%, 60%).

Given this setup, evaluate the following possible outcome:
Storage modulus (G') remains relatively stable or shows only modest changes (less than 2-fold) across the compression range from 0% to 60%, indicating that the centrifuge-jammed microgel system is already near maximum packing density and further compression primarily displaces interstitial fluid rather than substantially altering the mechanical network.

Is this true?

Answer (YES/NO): YES